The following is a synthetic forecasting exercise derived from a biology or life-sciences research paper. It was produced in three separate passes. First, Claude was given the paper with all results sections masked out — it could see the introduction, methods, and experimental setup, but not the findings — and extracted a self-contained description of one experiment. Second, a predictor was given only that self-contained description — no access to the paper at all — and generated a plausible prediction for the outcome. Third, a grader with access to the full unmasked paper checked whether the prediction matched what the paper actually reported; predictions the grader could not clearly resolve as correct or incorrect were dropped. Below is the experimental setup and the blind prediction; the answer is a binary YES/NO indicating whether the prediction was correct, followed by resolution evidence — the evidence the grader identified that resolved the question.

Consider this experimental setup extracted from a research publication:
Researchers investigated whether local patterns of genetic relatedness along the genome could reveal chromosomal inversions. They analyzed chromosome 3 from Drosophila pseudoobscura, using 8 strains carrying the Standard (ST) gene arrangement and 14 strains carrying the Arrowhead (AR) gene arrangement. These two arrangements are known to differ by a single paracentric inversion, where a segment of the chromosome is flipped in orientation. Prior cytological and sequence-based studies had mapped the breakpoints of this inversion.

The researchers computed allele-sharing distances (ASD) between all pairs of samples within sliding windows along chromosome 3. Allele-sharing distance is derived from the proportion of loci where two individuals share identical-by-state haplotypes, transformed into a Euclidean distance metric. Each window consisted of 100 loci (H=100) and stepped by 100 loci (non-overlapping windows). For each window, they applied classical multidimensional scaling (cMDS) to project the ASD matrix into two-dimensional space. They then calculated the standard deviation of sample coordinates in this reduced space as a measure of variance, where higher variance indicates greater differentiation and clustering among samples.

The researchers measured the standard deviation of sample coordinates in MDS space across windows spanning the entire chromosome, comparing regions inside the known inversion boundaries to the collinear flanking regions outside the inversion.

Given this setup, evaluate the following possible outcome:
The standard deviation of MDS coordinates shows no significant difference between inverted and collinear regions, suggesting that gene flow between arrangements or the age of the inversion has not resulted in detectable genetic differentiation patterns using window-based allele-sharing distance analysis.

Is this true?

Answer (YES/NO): NO